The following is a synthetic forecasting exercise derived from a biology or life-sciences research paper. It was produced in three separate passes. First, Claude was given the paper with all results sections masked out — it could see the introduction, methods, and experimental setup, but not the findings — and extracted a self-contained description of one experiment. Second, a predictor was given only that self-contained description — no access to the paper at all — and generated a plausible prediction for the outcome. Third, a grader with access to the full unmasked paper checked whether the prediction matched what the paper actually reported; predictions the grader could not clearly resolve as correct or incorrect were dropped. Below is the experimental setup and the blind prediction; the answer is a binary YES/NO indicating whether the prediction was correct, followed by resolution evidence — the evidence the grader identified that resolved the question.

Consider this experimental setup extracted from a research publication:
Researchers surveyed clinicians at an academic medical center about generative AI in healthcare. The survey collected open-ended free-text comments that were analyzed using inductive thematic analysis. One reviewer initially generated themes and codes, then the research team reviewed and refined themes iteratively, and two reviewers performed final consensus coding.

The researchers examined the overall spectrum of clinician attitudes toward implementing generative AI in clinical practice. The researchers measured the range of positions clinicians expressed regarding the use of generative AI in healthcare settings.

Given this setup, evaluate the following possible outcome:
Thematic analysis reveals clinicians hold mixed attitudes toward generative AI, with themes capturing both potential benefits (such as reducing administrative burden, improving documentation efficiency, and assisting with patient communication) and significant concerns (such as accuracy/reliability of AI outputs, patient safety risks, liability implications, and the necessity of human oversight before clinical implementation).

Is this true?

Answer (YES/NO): YES